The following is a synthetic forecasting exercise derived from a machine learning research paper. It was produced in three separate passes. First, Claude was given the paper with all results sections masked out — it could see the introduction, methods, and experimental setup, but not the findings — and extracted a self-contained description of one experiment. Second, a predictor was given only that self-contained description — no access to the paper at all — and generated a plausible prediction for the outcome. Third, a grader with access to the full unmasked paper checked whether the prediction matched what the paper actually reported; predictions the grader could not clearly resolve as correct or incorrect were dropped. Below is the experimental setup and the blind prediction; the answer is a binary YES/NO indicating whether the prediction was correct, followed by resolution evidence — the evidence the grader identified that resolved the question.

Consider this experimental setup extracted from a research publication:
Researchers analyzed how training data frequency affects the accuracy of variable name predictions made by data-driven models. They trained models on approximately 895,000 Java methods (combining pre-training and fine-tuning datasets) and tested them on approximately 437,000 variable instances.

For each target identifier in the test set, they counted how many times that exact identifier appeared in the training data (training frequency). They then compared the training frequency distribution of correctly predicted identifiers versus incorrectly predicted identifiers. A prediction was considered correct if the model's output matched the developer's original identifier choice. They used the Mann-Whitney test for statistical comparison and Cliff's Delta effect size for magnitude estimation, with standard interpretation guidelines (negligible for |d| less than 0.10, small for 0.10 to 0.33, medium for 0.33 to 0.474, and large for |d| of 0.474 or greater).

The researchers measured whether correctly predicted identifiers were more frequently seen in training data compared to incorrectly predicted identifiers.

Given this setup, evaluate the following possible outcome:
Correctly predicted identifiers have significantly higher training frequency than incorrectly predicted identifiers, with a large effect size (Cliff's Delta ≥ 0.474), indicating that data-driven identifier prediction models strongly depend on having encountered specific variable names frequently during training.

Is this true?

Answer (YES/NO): NO